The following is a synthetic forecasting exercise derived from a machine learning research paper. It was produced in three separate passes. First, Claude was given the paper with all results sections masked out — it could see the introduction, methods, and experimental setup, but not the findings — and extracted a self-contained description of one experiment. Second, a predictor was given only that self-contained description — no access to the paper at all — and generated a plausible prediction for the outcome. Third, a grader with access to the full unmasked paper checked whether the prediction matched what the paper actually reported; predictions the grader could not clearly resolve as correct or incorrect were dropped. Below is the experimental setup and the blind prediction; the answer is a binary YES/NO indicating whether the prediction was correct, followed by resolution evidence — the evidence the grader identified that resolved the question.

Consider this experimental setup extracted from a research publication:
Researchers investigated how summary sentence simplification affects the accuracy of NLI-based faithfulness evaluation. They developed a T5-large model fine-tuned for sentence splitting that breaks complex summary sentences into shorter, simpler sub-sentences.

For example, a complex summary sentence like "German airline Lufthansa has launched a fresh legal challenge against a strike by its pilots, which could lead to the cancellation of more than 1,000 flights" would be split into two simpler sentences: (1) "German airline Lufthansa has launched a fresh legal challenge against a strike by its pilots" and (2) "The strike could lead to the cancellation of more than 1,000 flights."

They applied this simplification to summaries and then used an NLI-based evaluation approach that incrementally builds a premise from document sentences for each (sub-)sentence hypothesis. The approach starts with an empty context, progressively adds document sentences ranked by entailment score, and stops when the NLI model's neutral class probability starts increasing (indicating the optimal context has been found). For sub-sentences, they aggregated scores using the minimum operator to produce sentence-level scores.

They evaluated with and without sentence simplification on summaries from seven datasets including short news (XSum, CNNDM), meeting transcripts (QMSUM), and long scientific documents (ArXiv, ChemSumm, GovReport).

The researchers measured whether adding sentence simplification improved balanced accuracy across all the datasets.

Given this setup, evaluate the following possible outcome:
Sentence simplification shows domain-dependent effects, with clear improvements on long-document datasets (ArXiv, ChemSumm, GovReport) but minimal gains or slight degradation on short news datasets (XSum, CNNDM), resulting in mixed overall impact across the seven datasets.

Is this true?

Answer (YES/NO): NO